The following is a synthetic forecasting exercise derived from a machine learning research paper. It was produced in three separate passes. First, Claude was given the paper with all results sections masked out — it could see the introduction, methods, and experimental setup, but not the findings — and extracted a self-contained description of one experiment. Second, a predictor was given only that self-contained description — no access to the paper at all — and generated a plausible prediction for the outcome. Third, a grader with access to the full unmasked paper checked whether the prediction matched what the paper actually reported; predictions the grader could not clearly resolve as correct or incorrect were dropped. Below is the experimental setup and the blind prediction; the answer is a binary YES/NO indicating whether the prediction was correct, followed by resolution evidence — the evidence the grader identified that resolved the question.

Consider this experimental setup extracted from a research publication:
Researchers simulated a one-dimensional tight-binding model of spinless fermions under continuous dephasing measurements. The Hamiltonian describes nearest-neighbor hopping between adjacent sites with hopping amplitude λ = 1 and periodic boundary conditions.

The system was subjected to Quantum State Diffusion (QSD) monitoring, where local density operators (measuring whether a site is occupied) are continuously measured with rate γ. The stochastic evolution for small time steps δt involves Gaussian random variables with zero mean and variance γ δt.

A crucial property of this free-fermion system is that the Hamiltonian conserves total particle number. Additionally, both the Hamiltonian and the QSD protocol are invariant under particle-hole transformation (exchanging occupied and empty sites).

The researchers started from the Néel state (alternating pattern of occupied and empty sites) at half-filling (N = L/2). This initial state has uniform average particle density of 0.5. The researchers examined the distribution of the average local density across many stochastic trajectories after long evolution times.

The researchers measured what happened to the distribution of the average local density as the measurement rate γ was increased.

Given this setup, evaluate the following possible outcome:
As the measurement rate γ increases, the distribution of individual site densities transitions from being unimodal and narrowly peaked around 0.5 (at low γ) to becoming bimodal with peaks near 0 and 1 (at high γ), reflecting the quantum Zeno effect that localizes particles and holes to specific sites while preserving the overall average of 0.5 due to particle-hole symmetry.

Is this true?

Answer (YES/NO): YES